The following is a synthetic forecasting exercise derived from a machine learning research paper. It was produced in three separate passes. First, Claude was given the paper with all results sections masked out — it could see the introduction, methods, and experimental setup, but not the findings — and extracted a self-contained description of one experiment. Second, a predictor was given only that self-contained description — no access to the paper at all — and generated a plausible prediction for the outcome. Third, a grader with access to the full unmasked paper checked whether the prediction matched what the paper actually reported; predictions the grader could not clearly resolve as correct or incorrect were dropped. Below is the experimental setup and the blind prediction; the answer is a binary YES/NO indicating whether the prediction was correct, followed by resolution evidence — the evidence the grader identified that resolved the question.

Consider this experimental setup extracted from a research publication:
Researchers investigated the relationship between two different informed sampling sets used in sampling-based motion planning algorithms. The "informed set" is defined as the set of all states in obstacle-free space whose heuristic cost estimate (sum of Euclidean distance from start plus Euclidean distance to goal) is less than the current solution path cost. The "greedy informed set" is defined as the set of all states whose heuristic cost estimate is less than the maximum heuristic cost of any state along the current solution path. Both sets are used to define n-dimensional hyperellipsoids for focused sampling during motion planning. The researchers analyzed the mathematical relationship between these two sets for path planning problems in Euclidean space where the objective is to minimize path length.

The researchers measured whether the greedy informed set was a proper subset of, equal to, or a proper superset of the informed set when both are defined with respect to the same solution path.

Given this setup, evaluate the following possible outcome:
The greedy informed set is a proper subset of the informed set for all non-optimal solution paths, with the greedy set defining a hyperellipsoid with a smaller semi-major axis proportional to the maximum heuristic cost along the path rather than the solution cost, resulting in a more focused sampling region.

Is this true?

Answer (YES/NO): NO